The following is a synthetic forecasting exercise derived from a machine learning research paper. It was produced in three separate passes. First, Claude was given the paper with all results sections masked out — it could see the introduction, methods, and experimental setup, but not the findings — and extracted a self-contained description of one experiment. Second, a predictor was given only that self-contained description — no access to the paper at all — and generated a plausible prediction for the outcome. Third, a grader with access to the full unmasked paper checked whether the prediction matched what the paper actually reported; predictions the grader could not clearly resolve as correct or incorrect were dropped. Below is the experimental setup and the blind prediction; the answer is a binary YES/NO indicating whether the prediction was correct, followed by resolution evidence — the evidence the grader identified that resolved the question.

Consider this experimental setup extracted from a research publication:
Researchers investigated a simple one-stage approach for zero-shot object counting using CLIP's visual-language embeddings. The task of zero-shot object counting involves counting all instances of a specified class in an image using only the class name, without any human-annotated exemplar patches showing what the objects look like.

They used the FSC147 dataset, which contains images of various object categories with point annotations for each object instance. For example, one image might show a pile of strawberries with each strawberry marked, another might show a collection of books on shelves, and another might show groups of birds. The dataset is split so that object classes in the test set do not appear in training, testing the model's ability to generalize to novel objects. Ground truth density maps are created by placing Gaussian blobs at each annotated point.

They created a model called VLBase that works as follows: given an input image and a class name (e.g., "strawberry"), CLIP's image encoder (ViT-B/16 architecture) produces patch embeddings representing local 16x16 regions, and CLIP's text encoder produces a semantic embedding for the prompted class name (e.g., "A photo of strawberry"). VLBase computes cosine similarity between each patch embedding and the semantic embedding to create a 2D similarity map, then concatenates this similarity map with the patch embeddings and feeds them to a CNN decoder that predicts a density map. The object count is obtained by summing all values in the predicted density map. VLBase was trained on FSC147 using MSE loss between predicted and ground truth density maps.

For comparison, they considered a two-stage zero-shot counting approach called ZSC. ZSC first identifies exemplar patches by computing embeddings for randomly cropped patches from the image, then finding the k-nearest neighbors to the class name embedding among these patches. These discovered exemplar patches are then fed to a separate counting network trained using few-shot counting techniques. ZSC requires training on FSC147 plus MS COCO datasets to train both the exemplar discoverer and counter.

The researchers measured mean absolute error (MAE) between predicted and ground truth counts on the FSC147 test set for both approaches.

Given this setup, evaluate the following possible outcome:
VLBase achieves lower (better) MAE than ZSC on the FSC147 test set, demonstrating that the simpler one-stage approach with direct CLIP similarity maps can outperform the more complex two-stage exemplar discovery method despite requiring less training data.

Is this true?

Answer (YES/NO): NO